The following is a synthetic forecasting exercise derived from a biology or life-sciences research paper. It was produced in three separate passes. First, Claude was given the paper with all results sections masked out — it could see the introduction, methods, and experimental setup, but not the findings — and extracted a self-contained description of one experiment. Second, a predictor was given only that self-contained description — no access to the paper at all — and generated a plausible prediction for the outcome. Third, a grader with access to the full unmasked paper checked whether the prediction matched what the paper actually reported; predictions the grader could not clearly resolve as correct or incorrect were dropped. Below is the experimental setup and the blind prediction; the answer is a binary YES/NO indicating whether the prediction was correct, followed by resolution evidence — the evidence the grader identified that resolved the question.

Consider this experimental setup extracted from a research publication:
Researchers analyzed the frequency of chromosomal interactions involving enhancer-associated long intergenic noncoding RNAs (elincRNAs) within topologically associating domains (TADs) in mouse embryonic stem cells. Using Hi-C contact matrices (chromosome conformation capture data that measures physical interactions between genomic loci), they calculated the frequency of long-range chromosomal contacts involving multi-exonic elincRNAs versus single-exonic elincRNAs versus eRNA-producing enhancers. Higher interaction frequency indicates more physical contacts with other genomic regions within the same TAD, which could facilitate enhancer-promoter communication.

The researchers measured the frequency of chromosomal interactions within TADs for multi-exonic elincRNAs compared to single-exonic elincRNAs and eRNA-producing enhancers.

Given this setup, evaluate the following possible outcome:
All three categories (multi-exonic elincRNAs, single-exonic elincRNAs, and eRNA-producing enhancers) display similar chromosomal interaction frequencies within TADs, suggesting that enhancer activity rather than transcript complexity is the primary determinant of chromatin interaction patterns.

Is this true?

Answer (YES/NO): NO